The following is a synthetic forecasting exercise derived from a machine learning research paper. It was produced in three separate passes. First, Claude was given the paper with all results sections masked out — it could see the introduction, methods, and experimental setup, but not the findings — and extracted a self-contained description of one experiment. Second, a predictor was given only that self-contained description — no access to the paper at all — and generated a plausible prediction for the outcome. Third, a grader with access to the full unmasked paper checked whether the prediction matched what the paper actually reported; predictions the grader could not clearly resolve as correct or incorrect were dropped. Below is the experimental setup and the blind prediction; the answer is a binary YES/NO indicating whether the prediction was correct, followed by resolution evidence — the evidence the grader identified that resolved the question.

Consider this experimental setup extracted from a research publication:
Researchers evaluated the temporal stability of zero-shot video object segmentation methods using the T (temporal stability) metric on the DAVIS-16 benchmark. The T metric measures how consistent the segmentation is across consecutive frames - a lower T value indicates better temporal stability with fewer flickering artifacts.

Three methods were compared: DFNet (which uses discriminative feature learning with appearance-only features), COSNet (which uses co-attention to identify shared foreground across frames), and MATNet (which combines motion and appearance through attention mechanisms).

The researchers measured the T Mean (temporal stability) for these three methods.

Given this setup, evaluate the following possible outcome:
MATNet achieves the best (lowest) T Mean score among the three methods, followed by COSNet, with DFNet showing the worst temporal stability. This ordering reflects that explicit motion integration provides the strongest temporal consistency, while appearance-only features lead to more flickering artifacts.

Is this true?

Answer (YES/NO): NO